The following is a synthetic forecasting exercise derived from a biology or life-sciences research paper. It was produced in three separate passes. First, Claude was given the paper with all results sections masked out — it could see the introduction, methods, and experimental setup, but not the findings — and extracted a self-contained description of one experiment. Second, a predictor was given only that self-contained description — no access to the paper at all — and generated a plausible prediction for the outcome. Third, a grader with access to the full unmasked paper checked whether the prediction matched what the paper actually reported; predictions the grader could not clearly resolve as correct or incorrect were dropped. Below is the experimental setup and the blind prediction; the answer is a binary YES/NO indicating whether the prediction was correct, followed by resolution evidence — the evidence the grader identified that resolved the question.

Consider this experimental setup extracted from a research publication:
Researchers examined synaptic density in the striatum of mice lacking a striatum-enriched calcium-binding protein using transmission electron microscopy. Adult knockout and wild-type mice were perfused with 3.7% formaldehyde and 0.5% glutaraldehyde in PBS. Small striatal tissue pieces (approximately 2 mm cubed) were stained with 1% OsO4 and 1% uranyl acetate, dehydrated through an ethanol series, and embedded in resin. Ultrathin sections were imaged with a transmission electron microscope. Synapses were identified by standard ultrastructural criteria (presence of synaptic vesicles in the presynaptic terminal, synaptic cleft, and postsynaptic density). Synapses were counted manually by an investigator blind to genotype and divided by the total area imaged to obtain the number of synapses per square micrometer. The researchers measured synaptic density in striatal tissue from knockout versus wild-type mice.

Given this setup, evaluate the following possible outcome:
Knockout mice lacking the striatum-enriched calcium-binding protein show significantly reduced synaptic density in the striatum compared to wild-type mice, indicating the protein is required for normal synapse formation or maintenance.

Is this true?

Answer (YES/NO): YES